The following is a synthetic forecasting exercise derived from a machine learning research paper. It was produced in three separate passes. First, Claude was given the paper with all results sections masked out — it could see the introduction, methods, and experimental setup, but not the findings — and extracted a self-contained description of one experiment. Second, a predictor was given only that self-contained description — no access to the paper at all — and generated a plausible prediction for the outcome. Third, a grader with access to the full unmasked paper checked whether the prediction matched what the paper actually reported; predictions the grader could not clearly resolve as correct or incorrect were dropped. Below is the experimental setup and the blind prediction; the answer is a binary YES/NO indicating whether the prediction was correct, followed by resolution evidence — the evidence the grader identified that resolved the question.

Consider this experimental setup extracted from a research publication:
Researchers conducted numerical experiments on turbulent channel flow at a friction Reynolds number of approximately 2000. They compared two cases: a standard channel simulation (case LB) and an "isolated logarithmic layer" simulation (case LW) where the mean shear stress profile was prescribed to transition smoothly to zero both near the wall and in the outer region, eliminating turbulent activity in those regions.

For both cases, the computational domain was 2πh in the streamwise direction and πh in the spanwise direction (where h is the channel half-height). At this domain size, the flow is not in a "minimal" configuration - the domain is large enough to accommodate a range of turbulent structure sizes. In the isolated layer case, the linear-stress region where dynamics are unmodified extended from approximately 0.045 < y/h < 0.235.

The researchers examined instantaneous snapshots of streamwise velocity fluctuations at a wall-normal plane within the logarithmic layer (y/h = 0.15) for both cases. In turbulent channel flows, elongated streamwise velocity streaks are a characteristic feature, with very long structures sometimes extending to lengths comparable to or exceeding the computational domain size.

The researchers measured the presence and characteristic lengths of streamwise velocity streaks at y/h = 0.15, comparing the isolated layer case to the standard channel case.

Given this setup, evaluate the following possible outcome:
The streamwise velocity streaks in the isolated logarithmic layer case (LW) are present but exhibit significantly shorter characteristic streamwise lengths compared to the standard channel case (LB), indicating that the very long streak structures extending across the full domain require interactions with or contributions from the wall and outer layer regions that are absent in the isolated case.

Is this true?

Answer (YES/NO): YES